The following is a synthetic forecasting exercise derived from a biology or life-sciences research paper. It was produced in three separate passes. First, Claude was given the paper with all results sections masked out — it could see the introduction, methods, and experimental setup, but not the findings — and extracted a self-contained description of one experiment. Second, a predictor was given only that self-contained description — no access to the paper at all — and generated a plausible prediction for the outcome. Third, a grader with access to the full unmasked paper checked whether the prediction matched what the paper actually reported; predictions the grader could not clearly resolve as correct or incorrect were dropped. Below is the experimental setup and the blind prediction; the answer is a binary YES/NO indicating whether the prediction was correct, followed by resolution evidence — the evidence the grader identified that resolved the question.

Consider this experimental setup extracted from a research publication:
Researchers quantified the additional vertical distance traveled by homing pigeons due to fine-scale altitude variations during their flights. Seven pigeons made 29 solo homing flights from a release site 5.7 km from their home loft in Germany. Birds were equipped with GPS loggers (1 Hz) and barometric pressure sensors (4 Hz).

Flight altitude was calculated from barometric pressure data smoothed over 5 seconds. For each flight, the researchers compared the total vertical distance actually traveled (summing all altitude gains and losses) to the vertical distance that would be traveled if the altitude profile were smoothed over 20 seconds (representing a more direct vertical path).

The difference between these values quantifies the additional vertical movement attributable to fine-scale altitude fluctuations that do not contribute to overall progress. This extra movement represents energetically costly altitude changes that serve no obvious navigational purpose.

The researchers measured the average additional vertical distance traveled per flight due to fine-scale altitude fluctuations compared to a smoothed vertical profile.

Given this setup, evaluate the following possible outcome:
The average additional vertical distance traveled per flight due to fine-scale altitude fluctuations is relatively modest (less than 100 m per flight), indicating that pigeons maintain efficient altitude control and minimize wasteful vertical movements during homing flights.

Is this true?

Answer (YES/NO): NO